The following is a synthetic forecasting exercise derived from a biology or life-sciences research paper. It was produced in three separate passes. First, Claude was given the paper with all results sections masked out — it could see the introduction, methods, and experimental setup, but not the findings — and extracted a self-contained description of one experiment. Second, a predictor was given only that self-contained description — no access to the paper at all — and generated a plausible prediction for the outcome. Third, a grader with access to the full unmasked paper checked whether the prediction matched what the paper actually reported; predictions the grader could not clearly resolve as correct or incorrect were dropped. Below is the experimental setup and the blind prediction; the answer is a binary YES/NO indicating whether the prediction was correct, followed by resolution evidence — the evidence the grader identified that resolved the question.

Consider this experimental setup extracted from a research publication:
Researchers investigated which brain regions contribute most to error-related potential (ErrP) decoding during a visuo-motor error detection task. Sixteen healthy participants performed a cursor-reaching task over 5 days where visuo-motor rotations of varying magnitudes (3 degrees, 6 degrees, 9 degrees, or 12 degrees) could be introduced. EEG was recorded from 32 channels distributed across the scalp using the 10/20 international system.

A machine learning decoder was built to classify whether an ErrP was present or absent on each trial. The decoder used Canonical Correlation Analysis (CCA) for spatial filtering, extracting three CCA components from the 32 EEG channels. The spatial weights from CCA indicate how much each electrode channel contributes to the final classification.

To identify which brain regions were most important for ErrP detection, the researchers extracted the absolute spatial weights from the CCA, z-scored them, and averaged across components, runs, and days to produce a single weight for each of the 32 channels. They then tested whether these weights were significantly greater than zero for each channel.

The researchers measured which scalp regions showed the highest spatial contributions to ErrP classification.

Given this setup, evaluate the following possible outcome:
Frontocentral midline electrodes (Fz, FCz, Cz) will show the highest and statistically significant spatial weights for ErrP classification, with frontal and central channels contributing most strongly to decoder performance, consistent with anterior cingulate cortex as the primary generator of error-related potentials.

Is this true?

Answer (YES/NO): NO